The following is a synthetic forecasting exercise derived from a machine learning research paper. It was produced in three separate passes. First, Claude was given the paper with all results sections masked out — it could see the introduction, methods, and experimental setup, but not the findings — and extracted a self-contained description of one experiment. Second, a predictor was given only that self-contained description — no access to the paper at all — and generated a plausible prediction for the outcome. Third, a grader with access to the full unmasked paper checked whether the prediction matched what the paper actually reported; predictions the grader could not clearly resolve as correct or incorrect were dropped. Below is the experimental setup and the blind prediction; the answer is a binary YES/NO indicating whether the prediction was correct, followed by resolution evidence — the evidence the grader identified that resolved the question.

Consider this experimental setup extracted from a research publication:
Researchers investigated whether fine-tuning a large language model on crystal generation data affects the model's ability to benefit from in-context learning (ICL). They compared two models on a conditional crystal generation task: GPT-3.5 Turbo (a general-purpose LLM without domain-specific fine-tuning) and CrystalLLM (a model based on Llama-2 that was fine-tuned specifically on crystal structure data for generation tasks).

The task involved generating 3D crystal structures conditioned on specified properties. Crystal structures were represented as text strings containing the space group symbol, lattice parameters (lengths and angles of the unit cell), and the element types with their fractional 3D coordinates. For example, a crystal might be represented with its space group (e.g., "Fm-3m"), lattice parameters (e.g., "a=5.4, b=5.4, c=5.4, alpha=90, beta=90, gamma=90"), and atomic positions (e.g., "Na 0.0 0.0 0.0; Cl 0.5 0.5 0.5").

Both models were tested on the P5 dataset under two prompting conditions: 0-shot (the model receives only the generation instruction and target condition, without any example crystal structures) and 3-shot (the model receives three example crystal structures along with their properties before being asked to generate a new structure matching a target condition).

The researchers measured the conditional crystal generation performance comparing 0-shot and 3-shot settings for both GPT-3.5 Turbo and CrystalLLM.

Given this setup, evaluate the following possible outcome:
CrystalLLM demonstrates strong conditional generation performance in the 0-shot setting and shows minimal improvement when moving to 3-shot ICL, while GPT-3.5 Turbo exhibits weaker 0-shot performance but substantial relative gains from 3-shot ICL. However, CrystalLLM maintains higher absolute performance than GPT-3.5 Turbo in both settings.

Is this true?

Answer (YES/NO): NO